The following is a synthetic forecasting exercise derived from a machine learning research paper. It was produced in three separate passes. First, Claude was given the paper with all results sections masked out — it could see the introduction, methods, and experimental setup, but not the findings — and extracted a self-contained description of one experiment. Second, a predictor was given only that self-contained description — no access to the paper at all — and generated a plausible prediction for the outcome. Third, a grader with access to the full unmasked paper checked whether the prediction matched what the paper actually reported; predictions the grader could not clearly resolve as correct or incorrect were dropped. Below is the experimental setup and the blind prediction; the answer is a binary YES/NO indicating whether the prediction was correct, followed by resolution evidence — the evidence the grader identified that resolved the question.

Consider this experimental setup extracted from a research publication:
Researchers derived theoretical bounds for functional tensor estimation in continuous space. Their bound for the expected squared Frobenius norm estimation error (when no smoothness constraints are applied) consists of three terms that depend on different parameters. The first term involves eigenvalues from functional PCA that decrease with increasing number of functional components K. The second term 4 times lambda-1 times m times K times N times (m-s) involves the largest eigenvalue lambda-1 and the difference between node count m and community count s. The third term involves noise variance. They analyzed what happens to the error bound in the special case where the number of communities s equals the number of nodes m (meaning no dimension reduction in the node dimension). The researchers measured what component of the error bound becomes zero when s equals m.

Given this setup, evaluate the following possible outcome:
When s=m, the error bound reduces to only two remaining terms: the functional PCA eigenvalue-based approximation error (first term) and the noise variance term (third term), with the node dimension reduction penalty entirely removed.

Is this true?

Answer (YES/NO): YES